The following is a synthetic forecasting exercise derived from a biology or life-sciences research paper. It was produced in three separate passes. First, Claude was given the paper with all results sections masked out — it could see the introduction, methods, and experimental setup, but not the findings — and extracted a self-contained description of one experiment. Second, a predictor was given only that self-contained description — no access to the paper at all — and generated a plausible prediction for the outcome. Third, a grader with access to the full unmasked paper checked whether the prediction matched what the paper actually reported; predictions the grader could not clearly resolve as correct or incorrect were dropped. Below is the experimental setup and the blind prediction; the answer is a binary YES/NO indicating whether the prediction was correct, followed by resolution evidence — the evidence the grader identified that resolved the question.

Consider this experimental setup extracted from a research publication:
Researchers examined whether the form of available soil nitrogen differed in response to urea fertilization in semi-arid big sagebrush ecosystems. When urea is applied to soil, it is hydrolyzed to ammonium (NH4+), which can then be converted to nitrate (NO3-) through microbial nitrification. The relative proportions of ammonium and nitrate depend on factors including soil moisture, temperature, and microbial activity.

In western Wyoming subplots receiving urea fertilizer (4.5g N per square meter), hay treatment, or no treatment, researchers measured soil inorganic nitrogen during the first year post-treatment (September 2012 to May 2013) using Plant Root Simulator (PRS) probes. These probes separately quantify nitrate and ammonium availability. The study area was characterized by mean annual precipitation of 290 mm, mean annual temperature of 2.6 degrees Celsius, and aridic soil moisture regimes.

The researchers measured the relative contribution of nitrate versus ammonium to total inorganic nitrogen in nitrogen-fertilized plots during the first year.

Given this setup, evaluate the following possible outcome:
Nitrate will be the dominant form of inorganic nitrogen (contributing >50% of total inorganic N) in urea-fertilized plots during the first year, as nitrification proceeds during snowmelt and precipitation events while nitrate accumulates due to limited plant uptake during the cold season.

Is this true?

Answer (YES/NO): YES